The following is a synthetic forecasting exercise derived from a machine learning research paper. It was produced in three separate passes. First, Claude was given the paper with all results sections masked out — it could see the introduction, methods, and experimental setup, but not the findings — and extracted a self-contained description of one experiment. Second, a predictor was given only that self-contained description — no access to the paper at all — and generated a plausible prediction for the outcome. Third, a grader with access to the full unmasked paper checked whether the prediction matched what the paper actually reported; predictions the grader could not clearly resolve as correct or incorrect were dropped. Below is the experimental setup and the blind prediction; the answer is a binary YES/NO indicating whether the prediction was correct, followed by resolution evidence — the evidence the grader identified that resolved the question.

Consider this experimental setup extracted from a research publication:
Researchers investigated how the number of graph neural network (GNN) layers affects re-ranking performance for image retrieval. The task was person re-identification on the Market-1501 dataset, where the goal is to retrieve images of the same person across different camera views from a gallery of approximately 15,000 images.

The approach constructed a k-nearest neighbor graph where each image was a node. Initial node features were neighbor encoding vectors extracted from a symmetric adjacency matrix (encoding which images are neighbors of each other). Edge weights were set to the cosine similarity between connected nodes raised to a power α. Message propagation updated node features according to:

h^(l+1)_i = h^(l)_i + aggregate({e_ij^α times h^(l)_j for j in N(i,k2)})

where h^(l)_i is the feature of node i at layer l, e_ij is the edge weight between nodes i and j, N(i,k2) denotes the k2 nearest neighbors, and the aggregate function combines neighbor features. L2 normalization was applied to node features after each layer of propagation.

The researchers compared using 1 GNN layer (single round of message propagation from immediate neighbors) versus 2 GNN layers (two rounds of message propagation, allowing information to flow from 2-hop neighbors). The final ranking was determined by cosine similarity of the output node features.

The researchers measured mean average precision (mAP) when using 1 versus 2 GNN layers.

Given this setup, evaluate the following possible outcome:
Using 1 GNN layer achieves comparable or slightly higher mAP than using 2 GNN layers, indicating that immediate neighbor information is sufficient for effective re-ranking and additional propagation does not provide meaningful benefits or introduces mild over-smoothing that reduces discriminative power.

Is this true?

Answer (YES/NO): NO